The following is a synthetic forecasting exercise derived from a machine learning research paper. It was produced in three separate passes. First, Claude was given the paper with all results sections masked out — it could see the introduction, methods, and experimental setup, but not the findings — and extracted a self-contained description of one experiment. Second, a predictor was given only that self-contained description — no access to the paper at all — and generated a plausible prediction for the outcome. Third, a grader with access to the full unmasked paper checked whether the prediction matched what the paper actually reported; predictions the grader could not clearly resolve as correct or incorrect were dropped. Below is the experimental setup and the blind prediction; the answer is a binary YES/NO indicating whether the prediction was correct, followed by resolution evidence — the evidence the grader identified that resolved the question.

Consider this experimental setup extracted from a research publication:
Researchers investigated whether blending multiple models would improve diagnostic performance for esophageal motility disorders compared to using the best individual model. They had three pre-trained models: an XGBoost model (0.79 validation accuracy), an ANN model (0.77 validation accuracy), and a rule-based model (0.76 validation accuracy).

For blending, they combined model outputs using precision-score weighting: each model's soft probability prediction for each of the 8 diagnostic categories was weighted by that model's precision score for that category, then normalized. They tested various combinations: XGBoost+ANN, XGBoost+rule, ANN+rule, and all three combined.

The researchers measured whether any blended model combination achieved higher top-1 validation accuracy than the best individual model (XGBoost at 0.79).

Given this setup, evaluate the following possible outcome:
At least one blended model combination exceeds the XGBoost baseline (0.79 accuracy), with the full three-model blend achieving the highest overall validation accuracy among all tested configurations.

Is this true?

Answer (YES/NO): NO